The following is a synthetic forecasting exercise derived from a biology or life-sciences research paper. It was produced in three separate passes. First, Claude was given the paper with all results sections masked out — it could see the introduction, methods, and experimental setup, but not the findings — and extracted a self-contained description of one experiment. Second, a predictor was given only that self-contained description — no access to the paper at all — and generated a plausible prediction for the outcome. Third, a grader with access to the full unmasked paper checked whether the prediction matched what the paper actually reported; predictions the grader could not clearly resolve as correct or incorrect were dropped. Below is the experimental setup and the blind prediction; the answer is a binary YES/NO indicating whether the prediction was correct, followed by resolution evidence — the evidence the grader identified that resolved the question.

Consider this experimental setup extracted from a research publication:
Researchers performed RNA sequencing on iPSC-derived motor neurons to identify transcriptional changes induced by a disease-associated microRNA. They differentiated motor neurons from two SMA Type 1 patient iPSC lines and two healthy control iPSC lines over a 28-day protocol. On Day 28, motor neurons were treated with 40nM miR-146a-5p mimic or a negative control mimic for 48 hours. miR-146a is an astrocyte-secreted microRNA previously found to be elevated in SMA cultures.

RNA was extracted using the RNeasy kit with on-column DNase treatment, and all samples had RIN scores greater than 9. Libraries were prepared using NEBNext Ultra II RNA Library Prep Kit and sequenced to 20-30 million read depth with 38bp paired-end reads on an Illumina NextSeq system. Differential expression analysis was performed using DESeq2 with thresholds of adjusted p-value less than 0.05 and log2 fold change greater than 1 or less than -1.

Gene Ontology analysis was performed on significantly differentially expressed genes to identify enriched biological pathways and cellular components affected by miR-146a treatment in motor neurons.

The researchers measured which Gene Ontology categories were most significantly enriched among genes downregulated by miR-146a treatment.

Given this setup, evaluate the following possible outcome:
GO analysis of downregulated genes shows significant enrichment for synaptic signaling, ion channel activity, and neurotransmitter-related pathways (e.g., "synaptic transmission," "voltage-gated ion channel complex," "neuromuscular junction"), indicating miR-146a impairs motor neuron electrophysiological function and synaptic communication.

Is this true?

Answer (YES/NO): NO